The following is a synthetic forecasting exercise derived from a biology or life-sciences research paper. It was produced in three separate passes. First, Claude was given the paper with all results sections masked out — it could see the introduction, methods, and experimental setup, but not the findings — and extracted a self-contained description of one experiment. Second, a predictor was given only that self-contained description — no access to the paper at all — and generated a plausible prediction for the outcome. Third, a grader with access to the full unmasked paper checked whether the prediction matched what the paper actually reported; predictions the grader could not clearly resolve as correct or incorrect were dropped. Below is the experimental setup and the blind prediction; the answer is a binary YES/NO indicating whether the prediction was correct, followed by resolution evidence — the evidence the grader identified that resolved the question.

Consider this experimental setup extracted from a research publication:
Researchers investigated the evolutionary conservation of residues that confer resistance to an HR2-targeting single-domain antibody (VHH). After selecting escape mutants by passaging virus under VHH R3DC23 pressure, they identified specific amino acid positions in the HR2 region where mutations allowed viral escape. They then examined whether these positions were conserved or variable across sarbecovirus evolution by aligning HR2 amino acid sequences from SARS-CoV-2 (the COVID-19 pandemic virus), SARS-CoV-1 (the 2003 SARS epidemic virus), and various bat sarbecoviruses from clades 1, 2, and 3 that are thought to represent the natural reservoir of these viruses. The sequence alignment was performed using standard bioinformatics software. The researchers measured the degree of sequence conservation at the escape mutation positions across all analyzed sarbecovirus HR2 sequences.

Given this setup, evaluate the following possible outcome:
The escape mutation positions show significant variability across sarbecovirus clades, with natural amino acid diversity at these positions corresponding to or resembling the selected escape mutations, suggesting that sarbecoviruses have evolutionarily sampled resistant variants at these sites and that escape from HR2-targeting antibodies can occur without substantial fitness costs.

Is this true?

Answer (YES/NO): NO